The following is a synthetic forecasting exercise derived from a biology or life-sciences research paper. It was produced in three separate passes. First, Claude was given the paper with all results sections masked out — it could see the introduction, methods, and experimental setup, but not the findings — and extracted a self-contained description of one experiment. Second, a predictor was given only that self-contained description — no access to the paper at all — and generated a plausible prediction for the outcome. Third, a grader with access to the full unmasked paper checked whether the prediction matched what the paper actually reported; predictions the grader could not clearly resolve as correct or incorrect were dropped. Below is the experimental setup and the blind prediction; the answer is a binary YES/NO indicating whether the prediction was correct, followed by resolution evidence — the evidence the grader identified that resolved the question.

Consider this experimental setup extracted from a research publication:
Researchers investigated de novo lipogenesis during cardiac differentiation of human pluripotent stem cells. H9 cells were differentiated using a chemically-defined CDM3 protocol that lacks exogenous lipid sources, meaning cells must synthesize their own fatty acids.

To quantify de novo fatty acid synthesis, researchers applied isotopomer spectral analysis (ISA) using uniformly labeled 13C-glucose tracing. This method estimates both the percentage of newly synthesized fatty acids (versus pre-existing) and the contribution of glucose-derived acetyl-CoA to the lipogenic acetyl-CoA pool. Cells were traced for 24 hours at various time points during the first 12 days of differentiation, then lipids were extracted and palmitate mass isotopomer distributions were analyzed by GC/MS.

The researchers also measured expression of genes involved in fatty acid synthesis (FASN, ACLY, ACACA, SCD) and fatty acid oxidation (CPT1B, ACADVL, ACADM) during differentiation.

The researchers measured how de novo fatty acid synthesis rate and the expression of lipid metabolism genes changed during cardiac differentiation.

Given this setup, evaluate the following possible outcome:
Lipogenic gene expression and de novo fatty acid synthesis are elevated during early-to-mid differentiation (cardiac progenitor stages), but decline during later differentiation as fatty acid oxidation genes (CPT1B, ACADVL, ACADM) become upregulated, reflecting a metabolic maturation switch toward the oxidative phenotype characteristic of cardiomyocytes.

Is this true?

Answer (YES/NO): NO